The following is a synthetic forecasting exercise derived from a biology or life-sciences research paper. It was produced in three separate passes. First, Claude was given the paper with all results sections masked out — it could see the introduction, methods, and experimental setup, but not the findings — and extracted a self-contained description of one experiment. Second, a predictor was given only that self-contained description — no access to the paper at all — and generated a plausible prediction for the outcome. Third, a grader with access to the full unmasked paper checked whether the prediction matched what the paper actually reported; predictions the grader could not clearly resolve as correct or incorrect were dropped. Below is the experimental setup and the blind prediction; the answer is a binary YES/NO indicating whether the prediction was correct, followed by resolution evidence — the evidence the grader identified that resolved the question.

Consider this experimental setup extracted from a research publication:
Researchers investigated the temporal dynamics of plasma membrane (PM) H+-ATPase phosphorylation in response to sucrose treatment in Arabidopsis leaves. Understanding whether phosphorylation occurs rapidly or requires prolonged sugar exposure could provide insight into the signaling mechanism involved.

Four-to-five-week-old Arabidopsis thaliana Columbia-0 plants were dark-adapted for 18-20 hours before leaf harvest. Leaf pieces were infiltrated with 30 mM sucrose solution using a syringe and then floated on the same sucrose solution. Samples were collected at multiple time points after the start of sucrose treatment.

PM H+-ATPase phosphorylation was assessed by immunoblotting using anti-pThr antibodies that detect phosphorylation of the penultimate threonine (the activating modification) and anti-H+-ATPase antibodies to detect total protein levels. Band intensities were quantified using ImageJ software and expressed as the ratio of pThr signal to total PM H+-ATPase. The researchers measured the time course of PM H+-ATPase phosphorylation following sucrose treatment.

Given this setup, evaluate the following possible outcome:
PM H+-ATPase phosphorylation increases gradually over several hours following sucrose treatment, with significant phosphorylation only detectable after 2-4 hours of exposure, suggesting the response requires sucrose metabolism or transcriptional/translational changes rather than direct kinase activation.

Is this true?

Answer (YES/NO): NO